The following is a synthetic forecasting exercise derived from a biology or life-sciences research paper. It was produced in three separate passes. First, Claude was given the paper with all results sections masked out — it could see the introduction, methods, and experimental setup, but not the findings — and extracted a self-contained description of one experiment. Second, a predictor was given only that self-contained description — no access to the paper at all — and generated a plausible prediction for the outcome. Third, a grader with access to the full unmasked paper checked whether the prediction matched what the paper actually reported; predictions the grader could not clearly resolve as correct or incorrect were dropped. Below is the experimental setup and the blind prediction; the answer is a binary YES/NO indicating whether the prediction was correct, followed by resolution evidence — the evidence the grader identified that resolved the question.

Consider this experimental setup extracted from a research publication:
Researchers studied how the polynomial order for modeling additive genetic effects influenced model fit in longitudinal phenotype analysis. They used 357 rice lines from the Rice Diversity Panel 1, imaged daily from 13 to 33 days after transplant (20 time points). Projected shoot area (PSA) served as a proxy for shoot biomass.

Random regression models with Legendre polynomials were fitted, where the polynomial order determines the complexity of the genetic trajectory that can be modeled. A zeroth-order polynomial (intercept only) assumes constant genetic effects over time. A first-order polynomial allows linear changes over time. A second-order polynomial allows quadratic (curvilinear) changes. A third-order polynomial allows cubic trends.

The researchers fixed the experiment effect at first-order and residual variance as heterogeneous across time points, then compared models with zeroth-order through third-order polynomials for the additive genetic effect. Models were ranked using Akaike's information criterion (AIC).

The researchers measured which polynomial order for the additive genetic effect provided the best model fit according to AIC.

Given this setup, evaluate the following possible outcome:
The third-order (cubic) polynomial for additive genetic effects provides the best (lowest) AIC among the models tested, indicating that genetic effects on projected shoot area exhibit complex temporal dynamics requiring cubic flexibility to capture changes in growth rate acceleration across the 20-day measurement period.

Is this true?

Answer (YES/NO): NO